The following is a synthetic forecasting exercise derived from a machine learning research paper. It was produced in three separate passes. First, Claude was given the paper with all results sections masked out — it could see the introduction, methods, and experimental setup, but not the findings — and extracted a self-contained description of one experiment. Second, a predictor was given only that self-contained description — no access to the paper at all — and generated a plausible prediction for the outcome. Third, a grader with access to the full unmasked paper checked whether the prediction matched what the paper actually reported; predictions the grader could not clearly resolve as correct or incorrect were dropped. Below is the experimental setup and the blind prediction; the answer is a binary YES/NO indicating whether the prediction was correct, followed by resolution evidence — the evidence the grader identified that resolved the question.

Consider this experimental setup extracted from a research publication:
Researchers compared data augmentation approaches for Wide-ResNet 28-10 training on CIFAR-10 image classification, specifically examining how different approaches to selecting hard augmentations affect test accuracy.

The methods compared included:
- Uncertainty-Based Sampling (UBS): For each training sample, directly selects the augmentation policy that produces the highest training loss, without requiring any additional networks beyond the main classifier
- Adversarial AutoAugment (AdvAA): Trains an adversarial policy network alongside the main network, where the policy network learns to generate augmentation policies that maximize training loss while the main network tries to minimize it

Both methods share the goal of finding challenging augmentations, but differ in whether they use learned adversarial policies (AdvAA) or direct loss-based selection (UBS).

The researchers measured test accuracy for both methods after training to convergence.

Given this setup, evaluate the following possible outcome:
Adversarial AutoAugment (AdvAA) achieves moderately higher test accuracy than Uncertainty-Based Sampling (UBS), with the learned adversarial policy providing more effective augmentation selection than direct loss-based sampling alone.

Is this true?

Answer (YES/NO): YES